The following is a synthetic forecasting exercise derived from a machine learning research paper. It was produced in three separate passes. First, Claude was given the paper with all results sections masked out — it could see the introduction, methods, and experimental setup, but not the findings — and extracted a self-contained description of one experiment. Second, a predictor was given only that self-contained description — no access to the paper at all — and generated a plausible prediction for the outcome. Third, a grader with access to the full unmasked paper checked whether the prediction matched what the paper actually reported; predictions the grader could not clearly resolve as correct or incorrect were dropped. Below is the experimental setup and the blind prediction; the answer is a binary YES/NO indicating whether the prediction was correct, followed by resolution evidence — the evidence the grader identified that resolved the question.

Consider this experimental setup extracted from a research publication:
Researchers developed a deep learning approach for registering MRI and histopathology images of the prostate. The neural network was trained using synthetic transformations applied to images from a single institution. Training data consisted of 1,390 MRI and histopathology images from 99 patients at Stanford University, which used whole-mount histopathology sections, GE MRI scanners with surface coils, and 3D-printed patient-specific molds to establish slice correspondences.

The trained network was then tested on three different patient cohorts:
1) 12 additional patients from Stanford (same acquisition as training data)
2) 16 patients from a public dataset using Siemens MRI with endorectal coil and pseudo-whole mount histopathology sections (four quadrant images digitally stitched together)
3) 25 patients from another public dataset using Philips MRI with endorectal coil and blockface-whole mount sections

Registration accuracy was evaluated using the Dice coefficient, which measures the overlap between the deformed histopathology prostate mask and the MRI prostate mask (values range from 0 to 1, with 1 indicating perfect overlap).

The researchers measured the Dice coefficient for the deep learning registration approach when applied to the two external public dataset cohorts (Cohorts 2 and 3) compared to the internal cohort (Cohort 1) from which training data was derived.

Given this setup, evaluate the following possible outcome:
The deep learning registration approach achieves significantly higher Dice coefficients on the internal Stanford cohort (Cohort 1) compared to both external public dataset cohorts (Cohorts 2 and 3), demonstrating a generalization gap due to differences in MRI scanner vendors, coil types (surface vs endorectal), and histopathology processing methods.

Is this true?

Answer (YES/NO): NO